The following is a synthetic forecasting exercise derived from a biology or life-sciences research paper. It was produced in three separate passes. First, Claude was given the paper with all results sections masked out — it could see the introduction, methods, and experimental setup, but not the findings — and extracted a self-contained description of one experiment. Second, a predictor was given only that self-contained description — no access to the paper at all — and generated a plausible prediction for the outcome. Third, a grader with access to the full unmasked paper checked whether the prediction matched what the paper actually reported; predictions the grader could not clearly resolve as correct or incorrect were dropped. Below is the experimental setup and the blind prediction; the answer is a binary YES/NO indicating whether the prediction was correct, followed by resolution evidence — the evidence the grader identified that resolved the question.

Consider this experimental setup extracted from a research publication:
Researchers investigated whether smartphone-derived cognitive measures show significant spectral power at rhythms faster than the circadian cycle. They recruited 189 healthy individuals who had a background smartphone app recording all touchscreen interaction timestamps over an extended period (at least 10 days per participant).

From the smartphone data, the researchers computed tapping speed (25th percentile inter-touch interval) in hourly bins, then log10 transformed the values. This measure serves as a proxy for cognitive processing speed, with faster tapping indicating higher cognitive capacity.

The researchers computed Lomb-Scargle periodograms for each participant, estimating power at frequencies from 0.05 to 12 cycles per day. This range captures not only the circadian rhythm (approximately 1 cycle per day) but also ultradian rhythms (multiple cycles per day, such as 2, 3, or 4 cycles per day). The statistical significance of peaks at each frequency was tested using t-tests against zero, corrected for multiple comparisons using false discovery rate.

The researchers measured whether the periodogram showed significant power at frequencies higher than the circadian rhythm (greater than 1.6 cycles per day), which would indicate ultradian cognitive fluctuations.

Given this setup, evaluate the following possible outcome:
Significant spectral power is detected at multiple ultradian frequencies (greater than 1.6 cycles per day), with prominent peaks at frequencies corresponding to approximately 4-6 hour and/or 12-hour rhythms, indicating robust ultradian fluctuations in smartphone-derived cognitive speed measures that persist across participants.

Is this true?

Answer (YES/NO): NO